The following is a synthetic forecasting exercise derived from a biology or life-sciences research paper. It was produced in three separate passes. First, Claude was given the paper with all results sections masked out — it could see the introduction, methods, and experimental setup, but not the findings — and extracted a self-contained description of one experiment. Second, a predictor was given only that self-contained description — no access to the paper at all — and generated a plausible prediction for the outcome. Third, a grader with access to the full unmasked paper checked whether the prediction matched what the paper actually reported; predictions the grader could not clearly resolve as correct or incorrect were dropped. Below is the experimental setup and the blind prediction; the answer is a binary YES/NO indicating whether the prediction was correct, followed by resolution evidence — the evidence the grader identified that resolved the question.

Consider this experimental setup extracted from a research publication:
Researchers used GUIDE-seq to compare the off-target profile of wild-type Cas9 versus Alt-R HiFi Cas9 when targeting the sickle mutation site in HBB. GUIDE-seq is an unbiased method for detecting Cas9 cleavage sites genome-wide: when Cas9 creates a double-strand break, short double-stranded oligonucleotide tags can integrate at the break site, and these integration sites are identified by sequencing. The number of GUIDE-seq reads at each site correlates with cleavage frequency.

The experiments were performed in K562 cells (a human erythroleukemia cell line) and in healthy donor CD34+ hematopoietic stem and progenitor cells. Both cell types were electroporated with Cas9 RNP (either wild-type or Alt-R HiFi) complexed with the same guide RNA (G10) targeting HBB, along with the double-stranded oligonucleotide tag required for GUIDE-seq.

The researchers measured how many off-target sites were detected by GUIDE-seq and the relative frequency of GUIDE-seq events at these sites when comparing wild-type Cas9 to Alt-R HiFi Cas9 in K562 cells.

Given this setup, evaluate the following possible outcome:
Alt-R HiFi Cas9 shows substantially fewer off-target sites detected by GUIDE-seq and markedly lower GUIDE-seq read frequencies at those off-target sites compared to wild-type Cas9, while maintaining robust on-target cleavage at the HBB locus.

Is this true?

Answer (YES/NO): YES